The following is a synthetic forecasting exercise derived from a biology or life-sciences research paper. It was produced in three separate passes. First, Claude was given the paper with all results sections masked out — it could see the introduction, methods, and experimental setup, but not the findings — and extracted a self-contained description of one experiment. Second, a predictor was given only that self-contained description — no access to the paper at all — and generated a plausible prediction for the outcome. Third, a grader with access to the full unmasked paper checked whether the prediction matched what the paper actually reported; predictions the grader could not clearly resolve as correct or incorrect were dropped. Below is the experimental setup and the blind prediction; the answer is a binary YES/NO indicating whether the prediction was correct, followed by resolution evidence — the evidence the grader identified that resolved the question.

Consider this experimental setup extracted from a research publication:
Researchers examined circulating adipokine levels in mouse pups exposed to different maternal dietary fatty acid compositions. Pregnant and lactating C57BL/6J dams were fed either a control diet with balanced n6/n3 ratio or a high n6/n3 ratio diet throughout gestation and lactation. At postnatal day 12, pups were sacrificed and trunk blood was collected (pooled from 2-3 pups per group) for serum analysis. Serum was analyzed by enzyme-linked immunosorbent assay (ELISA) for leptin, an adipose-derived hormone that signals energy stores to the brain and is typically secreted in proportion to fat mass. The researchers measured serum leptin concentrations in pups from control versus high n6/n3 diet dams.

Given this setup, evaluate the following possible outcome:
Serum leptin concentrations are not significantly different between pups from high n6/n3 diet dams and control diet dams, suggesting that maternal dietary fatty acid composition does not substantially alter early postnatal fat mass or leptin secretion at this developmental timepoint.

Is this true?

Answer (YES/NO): YES